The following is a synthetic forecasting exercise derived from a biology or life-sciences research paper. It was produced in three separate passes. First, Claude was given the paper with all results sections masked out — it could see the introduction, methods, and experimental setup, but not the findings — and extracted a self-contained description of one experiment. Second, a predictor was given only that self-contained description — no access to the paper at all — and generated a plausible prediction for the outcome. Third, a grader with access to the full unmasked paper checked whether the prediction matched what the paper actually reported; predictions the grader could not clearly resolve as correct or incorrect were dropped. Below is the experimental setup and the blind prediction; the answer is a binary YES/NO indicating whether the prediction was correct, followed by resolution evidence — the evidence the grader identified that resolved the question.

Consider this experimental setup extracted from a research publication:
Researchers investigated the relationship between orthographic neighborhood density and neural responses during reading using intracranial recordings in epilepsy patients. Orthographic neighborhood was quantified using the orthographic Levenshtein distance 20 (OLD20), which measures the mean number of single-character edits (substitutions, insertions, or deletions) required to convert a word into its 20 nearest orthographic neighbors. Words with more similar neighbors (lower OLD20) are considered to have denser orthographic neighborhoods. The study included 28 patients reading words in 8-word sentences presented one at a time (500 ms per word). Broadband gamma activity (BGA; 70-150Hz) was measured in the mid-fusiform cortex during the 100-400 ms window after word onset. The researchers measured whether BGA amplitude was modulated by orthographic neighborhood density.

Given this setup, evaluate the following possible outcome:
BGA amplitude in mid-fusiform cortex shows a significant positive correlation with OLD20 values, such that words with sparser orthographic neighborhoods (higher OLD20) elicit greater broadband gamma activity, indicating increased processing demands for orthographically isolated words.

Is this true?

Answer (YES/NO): NO